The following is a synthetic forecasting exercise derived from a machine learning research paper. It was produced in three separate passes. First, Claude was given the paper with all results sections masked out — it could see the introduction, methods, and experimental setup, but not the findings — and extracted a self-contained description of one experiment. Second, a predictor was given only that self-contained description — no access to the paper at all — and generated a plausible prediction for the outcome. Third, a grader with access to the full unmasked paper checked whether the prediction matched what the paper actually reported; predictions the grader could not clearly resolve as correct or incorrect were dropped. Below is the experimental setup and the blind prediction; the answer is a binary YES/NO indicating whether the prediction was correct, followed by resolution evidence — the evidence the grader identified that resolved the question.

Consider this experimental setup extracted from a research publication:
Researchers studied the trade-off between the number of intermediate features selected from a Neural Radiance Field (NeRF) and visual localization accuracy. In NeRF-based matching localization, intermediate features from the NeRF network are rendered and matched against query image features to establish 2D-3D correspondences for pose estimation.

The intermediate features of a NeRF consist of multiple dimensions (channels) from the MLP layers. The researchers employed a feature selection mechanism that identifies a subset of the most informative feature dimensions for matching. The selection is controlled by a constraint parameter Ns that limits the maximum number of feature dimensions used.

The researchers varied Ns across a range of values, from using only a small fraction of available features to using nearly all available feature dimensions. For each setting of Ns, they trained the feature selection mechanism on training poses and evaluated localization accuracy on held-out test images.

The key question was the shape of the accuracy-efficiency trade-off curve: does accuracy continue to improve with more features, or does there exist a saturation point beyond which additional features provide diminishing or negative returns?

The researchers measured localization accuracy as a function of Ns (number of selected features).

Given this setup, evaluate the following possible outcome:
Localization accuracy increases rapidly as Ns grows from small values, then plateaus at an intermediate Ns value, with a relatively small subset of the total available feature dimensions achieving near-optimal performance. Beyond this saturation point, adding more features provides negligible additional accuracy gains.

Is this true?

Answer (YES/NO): NO